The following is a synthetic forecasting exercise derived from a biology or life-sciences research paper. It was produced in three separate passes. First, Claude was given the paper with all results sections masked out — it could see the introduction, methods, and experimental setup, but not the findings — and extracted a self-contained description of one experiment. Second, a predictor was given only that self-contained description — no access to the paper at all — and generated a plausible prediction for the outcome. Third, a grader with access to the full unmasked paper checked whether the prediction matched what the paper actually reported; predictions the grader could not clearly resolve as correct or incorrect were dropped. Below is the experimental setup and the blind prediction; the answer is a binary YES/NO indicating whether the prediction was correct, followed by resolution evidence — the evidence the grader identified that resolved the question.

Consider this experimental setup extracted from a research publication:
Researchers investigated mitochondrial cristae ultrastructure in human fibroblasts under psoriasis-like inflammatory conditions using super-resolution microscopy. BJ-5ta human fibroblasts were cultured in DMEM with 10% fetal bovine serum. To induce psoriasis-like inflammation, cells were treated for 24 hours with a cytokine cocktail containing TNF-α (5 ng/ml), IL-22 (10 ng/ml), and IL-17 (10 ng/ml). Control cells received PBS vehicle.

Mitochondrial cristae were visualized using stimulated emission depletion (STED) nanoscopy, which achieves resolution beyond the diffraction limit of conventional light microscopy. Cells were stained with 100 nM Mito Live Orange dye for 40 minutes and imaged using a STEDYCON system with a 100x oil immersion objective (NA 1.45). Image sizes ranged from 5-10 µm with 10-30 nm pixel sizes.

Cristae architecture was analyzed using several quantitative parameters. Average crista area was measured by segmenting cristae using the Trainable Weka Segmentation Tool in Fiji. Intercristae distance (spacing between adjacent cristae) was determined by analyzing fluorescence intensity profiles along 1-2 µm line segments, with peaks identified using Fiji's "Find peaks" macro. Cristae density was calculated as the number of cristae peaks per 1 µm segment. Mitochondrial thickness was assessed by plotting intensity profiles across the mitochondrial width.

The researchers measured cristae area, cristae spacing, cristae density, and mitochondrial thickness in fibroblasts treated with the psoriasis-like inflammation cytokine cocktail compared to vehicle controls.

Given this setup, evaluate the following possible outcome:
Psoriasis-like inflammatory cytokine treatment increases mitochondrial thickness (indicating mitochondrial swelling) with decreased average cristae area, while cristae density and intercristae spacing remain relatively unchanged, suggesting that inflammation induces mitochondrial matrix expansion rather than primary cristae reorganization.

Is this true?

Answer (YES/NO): NO